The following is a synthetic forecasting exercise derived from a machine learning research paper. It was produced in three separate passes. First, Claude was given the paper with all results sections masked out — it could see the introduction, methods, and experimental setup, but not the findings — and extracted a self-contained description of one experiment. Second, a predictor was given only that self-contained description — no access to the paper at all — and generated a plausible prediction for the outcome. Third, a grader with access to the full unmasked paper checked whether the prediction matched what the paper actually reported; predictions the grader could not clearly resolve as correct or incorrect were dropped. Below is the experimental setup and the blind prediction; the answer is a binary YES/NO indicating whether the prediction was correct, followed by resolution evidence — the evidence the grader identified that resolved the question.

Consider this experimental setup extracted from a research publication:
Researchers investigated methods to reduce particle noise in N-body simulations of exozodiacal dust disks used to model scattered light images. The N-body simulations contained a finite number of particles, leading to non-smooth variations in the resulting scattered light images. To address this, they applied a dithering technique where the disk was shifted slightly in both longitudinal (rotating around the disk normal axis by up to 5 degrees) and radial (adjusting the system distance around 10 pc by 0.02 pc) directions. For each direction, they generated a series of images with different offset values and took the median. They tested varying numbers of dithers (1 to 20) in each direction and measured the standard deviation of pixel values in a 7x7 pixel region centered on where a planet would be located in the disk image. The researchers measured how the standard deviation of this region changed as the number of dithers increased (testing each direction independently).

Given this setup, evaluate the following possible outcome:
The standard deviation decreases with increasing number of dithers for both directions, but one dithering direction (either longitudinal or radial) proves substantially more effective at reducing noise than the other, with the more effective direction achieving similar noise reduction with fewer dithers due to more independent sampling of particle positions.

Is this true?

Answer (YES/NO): NO